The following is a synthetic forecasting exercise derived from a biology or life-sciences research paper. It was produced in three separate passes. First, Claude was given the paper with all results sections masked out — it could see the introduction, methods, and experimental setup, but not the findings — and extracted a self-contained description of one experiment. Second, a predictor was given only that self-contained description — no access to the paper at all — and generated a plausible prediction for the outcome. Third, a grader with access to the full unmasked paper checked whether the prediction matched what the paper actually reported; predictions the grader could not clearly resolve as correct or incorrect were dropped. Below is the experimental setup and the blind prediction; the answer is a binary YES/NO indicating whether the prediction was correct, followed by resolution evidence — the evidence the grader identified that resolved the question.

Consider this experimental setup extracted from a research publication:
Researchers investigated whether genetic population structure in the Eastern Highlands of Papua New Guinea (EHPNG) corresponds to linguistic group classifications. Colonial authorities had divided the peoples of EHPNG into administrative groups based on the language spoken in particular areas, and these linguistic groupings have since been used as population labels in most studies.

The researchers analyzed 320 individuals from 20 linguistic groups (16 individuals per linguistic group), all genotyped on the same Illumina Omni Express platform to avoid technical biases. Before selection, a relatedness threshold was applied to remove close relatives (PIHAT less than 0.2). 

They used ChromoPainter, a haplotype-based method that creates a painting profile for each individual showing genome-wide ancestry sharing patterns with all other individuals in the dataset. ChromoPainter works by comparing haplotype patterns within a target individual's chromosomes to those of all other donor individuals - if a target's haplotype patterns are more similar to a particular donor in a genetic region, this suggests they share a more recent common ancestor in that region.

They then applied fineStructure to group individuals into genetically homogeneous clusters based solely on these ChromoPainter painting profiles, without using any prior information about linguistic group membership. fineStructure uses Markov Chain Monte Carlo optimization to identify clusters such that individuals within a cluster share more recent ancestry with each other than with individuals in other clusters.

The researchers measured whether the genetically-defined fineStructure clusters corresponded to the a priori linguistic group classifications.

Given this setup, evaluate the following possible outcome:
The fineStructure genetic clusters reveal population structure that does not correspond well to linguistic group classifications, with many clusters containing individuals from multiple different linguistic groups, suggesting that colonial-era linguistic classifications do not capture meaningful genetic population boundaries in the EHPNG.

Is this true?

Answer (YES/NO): NO